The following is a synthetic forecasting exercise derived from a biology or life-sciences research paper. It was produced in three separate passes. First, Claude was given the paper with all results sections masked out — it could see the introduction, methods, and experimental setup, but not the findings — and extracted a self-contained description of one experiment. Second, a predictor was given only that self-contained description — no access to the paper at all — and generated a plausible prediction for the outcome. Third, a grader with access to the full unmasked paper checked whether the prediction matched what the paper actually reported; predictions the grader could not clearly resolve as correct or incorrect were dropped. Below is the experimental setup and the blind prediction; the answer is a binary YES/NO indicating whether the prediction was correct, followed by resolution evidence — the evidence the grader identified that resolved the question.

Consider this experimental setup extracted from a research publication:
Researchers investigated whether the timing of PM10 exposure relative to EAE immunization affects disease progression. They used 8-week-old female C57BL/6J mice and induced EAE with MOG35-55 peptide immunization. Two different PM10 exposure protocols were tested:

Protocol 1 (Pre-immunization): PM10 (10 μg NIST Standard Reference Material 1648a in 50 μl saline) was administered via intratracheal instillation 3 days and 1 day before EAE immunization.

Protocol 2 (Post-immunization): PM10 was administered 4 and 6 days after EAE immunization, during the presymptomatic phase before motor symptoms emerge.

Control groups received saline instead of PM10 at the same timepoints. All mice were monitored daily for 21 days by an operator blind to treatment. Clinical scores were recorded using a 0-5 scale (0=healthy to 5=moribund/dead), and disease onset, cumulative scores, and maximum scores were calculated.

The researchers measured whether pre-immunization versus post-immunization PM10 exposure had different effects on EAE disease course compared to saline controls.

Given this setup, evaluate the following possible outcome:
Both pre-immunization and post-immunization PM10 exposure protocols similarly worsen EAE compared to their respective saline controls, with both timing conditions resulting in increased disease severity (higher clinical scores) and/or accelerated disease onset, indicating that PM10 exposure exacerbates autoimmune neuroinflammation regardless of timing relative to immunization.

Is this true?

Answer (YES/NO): NO